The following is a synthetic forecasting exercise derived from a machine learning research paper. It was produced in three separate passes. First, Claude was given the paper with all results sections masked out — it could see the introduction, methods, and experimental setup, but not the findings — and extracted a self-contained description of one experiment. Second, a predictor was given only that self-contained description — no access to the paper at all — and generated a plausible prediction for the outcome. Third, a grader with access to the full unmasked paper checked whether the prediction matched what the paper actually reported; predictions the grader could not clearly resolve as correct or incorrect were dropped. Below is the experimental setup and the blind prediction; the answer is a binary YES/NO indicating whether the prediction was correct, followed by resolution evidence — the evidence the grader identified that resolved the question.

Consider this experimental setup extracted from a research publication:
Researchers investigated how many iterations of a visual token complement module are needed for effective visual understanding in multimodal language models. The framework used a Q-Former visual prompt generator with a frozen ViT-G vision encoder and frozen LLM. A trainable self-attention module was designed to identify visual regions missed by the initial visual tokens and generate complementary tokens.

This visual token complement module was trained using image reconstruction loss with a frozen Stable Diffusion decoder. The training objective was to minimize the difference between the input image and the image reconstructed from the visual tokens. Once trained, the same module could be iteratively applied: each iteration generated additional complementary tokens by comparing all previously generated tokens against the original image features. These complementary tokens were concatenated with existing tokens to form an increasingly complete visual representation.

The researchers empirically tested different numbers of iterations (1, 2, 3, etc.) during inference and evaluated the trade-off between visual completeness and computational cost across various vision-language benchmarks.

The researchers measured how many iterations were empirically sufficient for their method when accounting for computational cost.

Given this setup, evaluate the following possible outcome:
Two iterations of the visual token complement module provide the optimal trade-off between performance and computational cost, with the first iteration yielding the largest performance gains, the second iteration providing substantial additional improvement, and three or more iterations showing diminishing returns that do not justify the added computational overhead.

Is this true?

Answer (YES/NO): NO